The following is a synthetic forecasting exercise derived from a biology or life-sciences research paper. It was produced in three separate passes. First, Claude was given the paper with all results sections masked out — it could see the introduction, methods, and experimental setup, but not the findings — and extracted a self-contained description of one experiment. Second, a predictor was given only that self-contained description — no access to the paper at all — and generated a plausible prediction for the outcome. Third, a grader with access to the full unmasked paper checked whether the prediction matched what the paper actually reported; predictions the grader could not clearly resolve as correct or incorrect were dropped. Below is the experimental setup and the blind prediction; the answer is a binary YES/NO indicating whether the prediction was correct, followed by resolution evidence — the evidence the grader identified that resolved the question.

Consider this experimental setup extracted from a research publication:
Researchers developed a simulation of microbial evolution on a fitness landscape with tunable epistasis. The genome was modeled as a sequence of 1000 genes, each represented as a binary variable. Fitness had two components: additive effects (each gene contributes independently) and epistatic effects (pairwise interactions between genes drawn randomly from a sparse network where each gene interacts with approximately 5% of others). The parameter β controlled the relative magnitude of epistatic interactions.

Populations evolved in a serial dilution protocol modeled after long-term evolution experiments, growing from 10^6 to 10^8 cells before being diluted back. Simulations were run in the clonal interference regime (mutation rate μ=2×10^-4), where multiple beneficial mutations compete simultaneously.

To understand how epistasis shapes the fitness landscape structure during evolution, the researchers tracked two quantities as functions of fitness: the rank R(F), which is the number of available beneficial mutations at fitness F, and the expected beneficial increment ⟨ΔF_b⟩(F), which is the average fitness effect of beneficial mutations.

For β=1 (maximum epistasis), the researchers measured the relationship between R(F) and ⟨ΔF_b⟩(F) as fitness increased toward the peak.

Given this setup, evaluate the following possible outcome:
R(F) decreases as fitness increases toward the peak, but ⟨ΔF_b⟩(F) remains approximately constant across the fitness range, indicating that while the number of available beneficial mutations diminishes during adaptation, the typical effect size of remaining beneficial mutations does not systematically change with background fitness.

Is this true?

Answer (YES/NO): NO